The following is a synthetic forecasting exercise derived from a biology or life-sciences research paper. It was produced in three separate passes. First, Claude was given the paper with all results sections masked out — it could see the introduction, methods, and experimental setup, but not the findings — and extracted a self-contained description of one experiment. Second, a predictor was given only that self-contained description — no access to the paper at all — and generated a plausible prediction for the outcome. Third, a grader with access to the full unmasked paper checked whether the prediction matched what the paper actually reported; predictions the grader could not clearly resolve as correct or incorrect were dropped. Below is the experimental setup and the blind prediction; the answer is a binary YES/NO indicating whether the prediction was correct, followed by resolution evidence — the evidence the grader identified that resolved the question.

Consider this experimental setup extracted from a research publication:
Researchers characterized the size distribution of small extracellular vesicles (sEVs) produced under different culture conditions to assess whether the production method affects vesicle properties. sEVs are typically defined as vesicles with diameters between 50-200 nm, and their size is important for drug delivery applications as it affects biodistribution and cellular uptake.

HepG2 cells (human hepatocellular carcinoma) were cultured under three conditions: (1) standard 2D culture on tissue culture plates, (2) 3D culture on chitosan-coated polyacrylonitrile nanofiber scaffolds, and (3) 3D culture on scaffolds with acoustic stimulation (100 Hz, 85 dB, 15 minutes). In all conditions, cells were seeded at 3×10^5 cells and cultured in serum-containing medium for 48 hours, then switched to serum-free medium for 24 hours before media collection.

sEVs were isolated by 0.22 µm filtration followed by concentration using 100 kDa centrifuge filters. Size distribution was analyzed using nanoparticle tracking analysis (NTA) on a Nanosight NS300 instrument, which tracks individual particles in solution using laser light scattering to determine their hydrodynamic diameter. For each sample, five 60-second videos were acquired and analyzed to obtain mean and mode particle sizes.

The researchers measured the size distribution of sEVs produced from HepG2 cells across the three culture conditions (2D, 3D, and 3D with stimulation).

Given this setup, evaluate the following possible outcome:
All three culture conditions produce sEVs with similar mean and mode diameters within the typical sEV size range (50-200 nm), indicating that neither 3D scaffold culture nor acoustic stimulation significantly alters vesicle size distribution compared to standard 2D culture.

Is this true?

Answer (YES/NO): YES